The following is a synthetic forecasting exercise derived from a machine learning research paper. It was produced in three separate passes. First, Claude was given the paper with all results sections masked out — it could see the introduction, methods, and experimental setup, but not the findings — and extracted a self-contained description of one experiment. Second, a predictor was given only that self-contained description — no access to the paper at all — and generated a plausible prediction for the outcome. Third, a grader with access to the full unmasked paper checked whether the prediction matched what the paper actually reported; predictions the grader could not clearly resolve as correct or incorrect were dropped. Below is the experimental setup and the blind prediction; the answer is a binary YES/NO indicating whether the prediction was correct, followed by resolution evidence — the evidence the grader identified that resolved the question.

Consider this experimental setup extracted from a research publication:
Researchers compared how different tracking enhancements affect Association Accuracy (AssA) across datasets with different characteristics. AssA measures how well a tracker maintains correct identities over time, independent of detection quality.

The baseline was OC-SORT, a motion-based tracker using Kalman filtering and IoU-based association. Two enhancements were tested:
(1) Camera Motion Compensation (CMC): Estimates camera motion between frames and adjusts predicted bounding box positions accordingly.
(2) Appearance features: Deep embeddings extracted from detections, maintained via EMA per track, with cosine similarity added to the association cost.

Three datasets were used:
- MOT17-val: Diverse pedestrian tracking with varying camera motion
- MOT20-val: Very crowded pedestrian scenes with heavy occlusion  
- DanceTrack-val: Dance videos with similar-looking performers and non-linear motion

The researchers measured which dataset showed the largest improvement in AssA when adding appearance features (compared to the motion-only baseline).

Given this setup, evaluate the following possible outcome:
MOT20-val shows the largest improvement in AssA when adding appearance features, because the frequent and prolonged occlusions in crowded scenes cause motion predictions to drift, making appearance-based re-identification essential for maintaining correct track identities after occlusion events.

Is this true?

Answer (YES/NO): NO